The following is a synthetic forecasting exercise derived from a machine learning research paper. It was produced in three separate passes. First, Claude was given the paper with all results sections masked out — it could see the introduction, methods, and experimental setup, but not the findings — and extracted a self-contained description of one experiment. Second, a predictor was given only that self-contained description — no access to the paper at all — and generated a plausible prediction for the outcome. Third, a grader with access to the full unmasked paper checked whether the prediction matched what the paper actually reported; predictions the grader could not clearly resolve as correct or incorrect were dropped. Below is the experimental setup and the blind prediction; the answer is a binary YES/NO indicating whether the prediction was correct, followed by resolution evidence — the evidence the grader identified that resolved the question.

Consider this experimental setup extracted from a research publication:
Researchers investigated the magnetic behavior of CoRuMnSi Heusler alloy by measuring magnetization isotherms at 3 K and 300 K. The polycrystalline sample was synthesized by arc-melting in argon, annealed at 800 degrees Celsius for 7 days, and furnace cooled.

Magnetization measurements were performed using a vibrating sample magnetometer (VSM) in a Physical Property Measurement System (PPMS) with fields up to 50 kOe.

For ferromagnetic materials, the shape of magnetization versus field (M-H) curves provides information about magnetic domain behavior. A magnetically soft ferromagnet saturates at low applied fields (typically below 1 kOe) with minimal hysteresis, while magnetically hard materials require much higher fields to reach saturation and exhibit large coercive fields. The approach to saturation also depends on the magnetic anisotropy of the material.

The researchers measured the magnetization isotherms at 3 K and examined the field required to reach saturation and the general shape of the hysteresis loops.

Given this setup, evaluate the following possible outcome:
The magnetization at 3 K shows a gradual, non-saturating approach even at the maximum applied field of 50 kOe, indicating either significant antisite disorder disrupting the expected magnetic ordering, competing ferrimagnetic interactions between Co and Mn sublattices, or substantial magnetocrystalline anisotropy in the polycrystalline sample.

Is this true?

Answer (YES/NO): NO